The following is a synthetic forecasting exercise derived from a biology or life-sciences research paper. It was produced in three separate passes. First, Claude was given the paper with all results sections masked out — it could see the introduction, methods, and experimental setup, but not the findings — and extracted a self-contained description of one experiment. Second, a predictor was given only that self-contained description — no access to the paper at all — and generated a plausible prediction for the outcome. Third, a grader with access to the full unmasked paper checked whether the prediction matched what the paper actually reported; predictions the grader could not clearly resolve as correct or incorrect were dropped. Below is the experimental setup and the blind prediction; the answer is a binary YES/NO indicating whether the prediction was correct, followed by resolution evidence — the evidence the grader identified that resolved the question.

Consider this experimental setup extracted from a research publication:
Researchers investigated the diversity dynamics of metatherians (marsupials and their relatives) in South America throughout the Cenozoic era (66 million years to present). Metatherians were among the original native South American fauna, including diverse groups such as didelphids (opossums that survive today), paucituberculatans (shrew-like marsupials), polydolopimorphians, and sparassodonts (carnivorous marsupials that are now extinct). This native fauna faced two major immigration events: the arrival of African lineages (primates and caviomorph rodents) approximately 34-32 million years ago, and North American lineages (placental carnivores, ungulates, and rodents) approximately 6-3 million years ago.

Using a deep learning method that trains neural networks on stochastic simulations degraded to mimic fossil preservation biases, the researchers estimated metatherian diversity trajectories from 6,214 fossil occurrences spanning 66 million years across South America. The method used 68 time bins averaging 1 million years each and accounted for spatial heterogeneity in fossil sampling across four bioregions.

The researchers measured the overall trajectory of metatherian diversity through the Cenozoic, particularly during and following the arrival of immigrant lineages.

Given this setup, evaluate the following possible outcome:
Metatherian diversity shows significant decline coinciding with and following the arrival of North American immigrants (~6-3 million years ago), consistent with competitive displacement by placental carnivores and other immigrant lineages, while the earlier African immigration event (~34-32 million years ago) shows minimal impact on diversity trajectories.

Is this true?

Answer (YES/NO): NO